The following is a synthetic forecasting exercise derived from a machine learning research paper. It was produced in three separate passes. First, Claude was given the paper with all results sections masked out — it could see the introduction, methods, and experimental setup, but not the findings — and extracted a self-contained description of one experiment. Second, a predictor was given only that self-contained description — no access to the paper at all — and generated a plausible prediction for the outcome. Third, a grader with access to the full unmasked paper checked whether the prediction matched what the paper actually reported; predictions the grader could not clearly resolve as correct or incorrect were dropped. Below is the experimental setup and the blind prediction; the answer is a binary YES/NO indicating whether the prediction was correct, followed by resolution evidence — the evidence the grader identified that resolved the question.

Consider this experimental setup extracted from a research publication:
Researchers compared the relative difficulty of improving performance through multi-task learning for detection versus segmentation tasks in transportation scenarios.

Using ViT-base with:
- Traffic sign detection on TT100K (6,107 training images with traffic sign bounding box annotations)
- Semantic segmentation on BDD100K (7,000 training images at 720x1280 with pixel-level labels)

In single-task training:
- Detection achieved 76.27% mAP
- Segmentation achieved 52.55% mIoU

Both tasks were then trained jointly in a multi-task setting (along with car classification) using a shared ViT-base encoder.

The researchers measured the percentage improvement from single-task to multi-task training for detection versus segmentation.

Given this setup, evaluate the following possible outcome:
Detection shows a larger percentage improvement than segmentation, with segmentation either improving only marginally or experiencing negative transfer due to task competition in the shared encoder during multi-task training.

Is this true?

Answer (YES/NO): NO